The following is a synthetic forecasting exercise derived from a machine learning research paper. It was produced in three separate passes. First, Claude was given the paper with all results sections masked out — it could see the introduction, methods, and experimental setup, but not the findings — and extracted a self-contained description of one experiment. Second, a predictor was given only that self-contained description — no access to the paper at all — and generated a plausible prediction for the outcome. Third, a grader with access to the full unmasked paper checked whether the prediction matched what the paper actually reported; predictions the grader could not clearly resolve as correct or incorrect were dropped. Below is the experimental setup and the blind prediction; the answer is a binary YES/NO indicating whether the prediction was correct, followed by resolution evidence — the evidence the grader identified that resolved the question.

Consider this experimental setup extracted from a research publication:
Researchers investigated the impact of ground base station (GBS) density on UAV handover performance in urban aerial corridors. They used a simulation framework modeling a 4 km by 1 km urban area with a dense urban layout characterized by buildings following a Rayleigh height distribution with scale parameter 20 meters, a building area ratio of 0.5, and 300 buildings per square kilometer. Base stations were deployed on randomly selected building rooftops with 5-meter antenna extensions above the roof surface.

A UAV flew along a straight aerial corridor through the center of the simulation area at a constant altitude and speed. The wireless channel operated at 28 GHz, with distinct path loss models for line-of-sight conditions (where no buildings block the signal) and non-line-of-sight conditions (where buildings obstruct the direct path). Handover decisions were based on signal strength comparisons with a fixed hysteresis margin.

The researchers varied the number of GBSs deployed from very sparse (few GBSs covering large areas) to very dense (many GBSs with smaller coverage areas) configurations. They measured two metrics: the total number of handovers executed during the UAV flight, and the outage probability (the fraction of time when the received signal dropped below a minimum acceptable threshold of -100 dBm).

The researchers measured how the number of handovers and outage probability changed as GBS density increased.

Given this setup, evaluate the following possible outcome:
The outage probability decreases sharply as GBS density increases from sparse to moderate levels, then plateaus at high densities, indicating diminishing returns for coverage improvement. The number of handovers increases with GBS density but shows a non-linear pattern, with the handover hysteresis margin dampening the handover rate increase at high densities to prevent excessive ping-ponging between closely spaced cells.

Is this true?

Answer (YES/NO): NO